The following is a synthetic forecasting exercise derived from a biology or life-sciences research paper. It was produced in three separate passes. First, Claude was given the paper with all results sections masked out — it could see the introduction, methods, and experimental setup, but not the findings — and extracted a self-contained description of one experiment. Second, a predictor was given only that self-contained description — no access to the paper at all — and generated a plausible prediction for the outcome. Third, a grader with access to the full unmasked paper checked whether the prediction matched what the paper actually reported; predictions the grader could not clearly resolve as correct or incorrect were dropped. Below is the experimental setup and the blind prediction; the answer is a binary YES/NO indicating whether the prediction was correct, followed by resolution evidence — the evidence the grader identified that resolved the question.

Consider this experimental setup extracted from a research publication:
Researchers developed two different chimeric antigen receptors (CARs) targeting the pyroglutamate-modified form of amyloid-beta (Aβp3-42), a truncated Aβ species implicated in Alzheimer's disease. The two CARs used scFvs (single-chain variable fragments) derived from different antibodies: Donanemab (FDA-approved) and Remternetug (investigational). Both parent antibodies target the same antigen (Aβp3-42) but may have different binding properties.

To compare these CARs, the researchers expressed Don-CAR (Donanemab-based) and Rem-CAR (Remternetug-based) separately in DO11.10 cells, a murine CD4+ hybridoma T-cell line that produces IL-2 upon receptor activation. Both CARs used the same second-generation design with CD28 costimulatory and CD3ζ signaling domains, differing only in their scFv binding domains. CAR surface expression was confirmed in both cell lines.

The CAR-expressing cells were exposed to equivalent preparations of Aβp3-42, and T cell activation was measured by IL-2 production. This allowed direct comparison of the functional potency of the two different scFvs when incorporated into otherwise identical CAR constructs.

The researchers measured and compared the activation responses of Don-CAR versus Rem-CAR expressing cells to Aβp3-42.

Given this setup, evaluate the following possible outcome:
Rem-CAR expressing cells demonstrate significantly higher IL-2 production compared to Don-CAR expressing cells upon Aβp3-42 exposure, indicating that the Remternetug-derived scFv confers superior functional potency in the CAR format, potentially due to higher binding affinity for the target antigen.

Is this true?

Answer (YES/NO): YES